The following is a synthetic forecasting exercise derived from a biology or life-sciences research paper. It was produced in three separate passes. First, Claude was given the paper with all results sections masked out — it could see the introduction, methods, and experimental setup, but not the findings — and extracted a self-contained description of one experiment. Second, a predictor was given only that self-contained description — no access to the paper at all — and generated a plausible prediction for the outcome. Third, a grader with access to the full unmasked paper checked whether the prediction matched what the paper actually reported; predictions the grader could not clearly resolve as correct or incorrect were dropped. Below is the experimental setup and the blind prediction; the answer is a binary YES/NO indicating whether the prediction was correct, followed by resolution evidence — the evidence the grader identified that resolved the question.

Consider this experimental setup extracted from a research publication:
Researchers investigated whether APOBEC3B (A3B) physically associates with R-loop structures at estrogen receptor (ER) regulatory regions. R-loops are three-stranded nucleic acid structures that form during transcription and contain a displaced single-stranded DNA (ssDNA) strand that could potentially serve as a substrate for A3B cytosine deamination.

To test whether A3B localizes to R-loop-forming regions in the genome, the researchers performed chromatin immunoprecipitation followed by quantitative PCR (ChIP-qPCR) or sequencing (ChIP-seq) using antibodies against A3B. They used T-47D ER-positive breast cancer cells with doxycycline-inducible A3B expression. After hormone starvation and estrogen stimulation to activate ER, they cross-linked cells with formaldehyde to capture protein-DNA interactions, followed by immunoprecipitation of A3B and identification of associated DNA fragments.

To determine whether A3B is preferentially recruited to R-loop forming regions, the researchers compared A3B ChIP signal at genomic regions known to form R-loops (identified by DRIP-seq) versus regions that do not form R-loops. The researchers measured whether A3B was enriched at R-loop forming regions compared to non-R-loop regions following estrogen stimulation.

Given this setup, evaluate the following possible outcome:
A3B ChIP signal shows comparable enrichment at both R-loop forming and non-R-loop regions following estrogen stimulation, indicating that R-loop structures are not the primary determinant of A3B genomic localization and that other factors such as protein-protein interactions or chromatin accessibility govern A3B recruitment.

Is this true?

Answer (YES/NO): NO